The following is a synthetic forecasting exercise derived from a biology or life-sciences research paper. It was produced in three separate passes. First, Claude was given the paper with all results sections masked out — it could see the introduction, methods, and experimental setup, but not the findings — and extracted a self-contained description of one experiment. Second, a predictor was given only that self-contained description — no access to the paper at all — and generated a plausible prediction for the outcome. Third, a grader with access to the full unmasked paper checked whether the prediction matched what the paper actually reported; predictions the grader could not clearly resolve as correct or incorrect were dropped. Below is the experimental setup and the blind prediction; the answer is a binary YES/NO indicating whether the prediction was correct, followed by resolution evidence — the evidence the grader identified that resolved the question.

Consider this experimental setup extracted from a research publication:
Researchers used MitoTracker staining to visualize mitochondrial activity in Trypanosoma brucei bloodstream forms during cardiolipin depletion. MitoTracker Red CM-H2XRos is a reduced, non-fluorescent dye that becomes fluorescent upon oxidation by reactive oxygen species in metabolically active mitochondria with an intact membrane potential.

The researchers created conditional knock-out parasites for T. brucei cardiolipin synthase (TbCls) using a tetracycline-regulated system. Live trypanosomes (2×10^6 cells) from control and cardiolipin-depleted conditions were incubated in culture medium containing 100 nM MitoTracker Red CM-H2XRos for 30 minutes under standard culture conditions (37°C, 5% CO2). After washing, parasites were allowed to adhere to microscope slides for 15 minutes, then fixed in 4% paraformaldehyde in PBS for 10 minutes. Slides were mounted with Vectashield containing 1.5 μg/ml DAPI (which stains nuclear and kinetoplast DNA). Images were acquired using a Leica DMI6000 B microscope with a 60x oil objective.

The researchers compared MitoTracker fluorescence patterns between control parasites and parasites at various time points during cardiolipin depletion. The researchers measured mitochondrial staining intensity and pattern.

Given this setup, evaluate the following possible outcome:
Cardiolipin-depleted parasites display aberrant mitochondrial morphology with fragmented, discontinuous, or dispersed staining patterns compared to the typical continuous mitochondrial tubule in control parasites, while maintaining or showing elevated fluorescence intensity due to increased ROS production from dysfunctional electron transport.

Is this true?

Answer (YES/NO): NO